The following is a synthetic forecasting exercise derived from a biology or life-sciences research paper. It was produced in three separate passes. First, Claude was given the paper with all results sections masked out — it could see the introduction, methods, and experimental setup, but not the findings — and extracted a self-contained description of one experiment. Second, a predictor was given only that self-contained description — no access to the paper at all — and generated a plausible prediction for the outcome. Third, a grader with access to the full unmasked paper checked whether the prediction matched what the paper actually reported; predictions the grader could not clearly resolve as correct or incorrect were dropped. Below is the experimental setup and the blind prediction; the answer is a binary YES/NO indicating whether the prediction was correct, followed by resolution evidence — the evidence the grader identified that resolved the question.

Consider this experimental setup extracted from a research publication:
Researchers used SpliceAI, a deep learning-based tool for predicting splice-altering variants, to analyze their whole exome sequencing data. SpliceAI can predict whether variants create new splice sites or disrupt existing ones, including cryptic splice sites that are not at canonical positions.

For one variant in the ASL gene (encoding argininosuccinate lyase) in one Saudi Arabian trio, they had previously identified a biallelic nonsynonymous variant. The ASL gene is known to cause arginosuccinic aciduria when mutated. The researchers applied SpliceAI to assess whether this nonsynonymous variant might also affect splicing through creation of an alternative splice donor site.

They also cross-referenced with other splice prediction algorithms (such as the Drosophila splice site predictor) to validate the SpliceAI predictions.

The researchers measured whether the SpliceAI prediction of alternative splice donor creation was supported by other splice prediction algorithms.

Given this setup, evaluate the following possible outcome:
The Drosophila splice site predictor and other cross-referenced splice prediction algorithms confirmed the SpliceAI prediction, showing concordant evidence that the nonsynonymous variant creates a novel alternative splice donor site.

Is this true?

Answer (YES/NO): NO